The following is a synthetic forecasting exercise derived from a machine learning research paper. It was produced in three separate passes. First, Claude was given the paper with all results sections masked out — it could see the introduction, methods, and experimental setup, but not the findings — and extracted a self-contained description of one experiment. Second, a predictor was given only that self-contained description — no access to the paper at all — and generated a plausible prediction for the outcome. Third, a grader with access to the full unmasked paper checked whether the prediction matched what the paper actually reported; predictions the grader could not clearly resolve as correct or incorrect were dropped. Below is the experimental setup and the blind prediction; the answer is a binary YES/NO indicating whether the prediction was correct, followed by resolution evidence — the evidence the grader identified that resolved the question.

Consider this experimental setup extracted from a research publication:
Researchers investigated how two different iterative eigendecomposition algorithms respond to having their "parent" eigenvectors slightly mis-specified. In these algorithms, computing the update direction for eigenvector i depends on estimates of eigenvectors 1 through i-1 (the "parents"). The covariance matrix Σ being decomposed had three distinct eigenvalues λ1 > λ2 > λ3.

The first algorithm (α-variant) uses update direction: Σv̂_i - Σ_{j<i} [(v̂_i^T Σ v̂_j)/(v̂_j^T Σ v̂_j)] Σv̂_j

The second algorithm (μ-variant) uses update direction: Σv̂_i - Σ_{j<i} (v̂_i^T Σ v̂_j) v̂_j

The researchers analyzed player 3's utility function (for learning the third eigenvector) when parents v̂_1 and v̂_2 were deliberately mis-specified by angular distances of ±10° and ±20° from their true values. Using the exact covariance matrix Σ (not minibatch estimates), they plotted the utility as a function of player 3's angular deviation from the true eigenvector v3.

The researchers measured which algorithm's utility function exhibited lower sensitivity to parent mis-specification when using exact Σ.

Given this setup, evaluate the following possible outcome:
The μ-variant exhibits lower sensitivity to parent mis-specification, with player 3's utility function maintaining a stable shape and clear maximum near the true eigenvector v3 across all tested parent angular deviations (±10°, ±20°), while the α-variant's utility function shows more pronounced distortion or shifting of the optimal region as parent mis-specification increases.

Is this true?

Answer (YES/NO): NO